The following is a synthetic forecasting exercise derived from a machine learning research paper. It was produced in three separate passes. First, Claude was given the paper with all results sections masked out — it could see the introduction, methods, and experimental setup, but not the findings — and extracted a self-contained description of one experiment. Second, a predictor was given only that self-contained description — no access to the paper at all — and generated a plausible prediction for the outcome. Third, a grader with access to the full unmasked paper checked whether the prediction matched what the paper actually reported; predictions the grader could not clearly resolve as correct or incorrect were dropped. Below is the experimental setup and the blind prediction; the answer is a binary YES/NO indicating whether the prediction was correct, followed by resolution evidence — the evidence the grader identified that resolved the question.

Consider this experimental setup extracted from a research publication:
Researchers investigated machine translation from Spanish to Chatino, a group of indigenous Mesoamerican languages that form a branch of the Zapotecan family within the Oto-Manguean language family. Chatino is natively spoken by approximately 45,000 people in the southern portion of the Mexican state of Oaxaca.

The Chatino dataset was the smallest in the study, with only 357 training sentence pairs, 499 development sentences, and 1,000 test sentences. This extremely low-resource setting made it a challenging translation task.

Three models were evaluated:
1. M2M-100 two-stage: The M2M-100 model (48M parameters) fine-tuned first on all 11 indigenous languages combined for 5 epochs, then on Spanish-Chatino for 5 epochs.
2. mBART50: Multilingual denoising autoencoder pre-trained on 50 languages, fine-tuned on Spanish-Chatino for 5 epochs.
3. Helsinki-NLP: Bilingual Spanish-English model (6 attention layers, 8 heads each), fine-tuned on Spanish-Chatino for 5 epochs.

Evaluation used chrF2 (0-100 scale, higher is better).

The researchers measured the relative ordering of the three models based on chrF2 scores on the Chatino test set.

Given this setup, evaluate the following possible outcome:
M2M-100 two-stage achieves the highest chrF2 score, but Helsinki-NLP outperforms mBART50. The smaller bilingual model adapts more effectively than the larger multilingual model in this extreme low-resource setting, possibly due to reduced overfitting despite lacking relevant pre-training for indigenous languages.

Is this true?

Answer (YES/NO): NO